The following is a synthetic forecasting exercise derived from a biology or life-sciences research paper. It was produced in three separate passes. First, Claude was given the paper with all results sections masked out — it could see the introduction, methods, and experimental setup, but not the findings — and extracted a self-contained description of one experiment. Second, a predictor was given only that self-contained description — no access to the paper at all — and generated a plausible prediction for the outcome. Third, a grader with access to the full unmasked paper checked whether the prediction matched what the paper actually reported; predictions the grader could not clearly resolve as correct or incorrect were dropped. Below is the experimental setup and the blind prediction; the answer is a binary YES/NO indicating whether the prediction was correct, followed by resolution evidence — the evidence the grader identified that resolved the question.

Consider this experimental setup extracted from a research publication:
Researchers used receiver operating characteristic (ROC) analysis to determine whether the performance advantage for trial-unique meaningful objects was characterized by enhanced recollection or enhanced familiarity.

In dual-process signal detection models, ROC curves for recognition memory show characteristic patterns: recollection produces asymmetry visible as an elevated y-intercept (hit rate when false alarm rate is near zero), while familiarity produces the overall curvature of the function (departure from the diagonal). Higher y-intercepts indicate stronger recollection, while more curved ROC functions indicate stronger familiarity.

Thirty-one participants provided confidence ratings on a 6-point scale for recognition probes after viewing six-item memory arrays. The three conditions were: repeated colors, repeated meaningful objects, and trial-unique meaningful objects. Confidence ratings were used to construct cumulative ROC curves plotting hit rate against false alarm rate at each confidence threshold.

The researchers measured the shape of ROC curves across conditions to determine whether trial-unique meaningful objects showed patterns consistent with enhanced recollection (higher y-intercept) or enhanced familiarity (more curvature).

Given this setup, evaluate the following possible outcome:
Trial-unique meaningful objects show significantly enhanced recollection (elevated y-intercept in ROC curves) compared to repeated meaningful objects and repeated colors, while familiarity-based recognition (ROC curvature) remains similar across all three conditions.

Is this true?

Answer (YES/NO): NO